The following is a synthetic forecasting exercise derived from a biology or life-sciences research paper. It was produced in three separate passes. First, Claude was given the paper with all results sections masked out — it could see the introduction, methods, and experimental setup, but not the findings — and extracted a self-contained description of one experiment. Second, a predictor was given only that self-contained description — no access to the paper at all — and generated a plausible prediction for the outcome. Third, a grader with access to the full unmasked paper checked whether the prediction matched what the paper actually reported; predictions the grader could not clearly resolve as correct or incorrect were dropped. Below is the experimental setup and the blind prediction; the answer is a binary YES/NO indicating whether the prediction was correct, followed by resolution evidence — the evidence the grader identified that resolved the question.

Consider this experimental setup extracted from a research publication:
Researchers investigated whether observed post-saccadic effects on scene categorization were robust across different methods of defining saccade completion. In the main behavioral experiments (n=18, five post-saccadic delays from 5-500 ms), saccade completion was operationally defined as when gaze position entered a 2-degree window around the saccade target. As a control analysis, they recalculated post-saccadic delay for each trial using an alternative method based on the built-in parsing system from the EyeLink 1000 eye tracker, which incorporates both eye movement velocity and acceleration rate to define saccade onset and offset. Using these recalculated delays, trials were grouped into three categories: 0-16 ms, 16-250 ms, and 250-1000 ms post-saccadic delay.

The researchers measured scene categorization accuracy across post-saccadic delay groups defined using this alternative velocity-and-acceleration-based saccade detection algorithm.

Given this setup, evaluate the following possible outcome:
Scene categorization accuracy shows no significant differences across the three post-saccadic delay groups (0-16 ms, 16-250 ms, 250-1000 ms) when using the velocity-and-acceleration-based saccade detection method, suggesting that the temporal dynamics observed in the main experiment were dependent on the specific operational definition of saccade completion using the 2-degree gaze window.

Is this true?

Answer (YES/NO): NO